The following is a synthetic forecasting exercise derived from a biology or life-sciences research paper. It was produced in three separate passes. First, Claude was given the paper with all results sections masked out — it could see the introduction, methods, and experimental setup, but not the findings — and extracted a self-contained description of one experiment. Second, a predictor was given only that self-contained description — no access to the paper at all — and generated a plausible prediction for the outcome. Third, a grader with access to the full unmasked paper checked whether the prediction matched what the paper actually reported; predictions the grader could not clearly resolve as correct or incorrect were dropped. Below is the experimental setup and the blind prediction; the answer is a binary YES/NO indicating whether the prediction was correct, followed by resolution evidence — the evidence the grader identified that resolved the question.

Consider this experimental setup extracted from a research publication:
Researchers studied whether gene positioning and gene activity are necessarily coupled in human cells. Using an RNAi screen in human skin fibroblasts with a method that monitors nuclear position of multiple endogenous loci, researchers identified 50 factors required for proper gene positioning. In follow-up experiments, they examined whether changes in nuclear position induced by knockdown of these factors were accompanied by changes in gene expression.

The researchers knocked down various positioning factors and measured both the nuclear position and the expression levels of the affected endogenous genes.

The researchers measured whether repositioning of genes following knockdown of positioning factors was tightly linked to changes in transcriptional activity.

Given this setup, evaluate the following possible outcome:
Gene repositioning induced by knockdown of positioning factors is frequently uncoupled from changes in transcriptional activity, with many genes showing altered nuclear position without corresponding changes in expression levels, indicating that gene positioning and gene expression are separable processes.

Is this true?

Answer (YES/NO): YES